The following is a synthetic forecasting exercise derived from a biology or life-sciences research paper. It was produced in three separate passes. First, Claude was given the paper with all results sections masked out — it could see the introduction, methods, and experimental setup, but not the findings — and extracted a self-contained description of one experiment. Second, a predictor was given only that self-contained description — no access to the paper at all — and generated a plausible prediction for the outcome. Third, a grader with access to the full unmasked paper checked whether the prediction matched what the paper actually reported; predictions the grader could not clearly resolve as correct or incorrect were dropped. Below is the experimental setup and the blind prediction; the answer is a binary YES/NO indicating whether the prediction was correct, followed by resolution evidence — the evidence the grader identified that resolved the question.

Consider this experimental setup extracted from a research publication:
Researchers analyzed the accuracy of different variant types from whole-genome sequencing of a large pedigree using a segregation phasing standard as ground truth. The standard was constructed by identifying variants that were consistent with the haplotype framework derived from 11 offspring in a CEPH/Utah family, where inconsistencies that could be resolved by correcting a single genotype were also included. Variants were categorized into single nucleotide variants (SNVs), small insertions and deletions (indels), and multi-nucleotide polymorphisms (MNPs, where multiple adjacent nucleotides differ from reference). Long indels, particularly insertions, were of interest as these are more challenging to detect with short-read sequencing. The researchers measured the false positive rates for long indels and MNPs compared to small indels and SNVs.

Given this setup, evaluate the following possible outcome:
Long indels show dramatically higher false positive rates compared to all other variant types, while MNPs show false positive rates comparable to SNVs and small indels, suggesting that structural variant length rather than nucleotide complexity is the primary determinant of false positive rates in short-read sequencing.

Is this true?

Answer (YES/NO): NO